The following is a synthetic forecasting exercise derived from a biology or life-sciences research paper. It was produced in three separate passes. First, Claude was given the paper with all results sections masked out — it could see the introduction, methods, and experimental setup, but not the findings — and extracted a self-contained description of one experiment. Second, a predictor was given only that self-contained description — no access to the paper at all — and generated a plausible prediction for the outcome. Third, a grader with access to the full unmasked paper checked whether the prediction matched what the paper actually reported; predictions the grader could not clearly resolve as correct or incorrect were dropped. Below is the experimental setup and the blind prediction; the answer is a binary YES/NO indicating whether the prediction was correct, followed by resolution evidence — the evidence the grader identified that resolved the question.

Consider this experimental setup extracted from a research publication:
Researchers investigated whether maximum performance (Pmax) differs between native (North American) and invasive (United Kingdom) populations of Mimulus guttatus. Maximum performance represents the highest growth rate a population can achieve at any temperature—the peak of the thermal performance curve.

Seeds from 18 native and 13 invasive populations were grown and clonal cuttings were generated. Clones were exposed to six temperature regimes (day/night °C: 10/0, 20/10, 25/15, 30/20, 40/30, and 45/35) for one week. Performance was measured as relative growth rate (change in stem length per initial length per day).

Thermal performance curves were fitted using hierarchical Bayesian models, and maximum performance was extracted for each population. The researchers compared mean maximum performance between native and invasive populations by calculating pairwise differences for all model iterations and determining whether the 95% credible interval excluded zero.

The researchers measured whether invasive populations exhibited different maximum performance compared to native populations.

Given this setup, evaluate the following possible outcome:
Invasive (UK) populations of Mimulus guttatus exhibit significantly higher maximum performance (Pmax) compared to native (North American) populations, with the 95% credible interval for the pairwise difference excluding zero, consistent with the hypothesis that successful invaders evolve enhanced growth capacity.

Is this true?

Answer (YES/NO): NO